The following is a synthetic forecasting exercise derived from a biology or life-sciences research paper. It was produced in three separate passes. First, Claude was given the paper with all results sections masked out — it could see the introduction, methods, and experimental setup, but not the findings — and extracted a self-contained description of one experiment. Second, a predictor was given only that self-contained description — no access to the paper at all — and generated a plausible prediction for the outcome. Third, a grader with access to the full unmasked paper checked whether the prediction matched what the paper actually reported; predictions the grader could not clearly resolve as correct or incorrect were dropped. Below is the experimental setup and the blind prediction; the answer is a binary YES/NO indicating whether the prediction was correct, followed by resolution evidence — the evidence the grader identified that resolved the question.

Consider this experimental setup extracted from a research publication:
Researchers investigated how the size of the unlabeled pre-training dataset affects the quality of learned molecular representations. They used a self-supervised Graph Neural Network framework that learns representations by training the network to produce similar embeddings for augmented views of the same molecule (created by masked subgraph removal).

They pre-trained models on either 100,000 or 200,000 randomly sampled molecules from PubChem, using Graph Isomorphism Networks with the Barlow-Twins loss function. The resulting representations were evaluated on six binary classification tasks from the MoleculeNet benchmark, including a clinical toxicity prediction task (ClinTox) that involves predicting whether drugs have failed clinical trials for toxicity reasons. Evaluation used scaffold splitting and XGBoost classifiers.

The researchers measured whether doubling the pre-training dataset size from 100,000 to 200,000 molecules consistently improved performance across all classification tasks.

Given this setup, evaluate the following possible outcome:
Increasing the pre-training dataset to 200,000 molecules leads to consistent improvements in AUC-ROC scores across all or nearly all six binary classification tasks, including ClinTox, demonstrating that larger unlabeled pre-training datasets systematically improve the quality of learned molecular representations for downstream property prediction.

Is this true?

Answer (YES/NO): NO